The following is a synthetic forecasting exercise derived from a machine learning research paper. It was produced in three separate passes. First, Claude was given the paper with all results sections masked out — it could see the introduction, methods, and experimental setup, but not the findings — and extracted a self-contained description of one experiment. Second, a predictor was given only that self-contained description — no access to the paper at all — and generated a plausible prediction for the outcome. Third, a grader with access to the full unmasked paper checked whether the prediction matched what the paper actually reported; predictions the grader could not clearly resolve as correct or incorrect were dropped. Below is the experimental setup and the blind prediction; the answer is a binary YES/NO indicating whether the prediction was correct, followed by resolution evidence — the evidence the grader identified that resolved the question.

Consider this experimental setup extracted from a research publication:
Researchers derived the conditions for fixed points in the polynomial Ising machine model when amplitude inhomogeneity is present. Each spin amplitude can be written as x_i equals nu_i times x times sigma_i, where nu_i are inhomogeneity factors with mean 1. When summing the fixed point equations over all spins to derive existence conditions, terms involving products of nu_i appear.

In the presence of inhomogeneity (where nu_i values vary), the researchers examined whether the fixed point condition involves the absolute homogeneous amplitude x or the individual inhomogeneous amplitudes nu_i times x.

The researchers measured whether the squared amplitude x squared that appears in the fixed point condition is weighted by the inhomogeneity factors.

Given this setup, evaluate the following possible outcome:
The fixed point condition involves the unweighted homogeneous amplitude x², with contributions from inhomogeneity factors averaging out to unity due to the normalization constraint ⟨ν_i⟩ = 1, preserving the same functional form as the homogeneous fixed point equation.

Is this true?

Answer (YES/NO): NO